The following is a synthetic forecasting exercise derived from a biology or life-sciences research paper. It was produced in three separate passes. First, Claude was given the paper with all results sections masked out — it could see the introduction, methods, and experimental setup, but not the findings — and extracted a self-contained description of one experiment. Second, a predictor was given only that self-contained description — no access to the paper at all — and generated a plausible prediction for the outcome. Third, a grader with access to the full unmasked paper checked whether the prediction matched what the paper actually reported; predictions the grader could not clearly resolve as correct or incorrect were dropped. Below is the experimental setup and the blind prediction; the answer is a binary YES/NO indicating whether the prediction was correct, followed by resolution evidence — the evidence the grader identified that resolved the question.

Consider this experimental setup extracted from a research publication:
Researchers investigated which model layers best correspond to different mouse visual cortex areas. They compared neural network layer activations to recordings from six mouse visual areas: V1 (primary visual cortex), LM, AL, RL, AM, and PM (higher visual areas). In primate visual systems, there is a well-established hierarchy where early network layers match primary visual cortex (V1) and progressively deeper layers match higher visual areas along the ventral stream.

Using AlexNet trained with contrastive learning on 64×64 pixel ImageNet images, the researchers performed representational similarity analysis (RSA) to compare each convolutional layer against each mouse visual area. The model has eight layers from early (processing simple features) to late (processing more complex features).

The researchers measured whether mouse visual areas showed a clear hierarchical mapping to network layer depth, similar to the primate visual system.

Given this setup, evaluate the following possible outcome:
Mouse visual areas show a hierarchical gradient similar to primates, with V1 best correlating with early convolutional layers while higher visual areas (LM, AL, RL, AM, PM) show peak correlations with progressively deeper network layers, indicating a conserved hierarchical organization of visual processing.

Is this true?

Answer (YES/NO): NO